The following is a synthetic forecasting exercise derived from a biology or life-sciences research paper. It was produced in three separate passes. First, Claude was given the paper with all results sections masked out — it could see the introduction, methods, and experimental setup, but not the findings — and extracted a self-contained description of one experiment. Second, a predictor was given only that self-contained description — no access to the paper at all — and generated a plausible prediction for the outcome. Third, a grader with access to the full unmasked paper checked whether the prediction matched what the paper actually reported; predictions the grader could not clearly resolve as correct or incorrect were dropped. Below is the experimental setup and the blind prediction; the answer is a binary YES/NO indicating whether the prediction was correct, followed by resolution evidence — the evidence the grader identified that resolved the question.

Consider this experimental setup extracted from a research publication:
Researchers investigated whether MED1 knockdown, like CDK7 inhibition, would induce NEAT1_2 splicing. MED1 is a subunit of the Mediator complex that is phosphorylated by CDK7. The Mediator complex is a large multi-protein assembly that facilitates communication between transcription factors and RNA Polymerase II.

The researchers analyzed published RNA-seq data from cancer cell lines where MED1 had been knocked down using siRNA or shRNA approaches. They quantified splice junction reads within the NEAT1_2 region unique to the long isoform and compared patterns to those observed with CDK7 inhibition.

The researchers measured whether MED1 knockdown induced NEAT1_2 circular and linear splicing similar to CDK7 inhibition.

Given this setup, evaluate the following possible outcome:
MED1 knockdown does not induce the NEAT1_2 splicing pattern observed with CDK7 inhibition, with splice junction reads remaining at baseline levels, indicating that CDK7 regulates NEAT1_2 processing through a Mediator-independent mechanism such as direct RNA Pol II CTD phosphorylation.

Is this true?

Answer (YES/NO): NO